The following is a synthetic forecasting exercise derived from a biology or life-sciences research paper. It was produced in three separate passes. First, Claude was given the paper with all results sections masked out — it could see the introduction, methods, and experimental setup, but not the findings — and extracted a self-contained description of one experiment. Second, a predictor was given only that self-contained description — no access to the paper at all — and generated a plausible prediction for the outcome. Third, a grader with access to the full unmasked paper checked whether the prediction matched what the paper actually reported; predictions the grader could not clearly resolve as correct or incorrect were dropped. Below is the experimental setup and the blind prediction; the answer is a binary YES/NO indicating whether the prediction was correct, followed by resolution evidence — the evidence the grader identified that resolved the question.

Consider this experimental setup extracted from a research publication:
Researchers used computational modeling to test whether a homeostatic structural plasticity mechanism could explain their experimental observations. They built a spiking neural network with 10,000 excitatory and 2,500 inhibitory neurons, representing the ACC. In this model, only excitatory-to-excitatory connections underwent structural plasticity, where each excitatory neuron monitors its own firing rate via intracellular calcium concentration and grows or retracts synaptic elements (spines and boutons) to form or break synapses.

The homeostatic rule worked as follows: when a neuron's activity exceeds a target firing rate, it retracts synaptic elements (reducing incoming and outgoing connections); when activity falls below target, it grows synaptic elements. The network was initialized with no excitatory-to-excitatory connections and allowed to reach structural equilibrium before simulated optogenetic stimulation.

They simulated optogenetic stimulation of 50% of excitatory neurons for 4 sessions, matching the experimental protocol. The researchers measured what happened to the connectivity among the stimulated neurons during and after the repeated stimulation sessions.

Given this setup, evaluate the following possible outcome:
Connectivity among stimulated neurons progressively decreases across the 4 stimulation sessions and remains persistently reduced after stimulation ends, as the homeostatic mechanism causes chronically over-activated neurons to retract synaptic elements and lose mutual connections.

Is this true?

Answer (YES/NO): NO